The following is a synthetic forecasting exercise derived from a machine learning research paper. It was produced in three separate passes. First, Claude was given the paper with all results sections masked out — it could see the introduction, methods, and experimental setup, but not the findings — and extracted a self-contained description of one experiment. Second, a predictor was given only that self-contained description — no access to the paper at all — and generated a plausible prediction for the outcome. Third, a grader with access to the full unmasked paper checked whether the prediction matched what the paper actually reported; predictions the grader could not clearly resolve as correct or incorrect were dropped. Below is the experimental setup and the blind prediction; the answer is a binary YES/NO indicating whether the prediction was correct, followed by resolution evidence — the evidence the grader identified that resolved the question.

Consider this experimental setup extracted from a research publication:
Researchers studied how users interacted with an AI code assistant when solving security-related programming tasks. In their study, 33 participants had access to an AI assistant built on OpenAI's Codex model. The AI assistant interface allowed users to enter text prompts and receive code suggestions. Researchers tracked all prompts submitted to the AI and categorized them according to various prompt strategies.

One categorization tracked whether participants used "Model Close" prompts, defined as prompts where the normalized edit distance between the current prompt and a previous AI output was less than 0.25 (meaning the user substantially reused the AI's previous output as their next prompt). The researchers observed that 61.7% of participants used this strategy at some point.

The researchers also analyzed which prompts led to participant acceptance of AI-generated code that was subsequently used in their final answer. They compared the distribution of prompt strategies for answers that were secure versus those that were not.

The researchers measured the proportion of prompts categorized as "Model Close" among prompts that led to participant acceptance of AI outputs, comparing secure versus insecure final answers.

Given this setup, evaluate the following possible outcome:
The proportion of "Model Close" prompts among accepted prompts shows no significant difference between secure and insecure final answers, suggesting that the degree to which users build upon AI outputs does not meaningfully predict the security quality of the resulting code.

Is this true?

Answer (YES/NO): NO